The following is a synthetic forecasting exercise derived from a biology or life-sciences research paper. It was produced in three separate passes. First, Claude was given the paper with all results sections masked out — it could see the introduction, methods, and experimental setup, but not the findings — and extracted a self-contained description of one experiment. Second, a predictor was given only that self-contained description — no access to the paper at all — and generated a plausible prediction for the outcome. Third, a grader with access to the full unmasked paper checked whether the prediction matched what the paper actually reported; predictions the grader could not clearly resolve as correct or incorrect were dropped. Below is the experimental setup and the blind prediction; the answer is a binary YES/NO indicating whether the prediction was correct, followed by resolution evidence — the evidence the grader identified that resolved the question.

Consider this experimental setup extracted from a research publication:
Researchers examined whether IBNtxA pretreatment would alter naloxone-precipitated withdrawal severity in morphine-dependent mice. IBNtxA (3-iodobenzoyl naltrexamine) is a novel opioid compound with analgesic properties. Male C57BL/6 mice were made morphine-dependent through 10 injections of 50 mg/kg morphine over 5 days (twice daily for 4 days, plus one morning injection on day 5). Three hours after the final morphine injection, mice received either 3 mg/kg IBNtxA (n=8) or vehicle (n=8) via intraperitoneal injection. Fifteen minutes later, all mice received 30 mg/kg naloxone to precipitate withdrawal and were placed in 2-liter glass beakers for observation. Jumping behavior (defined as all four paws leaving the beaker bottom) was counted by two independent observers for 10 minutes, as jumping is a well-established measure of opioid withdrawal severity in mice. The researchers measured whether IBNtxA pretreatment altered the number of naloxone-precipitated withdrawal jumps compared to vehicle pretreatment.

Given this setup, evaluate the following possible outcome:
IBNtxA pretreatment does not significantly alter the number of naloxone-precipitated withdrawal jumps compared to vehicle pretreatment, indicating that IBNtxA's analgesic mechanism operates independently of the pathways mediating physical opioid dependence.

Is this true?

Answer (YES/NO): YES